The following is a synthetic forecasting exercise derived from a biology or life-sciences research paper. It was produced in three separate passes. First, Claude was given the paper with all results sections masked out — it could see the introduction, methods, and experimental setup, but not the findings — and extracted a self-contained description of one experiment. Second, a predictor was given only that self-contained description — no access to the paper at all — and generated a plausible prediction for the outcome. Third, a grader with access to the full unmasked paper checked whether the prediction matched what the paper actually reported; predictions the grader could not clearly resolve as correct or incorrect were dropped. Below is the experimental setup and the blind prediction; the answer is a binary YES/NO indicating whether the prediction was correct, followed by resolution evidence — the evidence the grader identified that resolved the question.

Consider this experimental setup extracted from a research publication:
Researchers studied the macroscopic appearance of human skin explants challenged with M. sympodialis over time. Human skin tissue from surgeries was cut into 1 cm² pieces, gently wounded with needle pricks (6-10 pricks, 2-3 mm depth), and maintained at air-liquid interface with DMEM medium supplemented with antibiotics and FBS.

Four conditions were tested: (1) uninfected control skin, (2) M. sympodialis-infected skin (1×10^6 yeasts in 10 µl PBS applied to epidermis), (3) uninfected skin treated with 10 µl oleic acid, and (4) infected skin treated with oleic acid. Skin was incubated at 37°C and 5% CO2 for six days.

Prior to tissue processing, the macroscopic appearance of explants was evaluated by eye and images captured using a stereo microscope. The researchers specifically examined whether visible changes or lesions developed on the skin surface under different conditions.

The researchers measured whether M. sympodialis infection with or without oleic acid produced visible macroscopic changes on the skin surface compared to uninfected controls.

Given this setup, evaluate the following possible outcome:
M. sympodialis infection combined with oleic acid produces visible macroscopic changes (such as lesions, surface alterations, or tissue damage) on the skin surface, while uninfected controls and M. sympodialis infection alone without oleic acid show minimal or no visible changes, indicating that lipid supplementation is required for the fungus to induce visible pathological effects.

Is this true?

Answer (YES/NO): YES